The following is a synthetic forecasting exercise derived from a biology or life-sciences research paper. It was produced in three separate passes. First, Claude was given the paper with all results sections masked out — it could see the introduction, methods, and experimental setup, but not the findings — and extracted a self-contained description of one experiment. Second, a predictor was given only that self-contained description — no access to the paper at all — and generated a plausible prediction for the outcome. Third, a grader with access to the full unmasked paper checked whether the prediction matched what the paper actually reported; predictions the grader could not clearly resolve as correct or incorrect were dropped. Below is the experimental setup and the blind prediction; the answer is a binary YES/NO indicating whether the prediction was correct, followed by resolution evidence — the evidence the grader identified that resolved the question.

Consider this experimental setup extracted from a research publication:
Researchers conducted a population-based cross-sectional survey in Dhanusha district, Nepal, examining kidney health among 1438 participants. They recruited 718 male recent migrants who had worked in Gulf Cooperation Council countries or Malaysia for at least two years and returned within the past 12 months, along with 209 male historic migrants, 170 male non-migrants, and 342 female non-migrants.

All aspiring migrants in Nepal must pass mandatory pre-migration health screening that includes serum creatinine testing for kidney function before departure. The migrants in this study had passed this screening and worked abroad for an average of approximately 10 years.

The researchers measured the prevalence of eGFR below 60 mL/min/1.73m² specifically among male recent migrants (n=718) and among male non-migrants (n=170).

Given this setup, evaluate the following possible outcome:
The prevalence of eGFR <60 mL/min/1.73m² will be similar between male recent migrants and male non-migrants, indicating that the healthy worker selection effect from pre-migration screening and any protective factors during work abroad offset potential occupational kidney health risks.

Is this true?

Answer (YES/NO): YES